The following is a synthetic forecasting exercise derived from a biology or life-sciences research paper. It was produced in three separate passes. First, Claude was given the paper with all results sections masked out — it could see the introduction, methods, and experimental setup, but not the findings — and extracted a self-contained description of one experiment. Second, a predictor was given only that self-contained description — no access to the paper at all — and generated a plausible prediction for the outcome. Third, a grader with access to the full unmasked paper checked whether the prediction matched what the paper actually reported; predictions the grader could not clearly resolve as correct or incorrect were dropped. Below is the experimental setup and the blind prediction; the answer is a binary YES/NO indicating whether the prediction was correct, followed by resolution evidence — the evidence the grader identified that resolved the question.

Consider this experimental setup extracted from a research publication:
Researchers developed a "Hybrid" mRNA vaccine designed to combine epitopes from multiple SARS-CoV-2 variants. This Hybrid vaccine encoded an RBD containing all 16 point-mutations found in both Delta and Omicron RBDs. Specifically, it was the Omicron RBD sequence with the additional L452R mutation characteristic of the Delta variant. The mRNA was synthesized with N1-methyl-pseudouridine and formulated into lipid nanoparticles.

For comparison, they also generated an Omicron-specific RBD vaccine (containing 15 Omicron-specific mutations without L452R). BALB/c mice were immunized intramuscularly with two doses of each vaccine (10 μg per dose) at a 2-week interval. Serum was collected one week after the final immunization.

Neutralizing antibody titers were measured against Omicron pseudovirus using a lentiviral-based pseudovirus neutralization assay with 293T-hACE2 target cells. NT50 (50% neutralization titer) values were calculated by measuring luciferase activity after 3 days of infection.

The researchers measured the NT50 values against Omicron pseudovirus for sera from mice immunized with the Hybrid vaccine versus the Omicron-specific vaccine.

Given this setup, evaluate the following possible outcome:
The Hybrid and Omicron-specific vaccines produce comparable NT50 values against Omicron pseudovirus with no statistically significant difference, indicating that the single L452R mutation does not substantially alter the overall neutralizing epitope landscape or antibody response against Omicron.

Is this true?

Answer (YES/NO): YES